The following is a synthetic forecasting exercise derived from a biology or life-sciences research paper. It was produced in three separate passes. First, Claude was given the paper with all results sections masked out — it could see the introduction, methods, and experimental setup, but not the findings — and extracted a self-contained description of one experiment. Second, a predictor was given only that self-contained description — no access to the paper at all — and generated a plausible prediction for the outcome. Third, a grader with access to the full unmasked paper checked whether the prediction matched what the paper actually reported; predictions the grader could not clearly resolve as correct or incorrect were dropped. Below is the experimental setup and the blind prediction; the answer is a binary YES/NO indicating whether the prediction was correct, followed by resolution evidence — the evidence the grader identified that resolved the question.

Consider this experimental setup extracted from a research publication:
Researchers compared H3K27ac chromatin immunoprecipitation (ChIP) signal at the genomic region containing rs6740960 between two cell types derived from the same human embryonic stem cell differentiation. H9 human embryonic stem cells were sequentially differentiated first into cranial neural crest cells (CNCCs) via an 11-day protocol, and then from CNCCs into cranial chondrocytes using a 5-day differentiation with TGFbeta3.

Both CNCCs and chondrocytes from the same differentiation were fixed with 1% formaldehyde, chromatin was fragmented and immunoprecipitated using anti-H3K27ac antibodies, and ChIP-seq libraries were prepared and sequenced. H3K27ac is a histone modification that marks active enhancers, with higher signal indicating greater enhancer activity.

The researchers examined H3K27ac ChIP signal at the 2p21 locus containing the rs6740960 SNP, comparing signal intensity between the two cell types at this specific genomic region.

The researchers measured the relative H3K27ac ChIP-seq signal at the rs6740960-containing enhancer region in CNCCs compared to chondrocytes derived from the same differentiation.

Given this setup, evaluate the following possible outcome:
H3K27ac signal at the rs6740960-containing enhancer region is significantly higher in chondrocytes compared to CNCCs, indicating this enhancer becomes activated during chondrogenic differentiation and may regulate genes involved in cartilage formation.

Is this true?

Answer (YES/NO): NO